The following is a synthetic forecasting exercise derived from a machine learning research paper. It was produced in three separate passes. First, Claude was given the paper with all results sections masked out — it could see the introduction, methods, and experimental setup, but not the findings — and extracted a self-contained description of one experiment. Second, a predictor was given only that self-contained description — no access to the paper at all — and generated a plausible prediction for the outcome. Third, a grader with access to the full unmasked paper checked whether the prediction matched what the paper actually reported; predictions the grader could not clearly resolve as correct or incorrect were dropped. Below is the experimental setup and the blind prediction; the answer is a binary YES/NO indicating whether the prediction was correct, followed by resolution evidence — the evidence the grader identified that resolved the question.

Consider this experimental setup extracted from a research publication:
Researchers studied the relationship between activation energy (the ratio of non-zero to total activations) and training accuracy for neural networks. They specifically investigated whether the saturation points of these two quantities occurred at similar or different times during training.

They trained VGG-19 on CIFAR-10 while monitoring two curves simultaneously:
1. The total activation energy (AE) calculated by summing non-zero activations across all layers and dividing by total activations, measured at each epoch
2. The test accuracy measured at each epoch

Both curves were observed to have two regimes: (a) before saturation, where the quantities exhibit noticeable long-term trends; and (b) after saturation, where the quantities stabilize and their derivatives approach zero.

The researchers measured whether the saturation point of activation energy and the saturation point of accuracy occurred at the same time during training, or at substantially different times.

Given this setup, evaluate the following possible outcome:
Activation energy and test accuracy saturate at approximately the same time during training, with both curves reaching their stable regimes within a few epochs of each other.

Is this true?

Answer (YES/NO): YES